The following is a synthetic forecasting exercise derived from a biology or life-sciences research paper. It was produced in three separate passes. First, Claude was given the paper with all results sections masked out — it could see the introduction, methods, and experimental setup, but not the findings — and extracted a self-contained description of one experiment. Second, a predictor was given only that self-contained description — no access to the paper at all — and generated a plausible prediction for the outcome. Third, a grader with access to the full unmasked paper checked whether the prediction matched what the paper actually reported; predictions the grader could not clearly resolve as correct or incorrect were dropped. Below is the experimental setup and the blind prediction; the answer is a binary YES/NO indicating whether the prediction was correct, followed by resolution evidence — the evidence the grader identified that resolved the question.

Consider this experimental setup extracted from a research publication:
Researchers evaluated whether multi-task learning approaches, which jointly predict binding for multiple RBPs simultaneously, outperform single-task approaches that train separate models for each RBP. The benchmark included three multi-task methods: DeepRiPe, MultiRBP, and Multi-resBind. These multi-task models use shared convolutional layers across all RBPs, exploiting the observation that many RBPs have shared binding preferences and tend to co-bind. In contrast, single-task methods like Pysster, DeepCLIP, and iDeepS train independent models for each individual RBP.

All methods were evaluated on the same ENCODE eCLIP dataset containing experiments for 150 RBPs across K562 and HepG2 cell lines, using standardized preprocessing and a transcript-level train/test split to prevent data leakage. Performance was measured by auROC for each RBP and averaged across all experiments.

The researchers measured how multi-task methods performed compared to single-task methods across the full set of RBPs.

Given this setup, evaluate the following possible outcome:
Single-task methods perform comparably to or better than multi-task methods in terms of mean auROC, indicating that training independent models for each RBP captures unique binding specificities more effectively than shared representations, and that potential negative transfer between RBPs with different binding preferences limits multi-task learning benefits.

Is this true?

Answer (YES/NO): NO